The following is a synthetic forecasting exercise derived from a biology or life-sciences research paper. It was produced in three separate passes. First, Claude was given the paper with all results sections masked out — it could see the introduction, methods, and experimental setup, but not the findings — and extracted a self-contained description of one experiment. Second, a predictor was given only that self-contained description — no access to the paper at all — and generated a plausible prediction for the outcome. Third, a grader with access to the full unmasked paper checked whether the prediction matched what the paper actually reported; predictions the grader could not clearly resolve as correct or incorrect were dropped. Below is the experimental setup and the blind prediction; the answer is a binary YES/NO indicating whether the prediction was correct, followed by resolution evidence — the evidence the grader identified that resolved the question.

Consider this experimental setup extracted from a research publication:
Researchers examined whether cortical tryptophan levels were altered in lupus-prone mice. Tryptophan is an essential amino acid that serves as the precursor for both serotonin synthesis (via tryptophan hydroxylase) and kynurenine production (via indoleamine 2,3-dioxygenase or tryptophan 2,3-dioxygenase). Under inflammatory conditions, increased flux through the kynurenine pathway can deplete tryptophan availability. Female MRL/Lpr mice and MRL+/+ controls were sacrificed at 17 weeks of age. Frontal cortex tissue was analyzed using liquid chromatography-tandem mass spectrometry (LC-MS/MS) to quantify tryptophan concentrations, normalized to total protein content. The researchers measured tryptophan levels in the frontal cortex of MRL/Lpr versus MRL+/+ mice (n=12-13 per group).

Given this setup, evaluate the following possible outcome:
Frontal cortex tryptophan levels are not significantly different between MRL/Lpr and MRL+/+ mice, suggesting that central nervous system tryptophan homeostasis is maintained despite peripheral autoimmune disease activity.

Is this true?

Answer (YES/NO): YES